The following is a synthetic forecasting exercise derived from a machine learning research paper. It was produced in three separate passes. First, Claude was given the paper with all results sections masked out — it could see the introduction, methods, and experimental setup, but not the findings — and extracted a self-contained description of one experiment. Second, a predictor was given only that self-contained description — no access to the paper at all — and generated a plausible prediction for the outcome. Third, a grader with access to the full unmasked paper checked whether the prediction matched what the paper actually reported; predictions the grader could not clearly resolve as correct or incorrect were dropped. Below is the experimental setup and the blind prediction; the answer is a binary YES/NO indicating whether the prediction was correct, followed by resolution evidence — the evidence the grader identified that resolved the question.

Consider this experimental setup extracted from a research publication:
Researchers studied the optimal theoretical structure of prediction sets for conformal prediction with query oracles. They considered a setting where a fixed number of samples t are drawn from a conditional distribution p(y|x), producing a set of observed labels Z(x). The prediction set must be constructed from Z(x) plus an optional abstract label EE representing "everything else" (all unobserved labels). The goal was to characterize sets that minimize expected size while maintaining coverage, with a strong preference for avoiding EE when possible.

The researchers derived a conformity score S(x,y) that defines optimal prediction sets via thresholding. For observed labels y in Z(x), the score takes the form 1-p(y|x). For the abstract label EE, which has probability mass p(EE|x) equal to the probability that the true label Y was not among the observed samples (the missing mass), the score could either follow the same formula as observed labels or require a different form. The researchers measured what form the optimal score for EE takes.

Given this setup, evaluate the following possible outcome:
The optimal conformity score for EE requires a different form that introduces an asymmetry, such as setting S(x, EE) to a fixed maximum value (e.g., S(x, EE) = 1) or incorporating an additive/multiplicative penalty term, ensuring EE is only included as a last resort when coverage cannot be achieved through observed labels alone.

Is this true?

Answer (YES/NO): YES